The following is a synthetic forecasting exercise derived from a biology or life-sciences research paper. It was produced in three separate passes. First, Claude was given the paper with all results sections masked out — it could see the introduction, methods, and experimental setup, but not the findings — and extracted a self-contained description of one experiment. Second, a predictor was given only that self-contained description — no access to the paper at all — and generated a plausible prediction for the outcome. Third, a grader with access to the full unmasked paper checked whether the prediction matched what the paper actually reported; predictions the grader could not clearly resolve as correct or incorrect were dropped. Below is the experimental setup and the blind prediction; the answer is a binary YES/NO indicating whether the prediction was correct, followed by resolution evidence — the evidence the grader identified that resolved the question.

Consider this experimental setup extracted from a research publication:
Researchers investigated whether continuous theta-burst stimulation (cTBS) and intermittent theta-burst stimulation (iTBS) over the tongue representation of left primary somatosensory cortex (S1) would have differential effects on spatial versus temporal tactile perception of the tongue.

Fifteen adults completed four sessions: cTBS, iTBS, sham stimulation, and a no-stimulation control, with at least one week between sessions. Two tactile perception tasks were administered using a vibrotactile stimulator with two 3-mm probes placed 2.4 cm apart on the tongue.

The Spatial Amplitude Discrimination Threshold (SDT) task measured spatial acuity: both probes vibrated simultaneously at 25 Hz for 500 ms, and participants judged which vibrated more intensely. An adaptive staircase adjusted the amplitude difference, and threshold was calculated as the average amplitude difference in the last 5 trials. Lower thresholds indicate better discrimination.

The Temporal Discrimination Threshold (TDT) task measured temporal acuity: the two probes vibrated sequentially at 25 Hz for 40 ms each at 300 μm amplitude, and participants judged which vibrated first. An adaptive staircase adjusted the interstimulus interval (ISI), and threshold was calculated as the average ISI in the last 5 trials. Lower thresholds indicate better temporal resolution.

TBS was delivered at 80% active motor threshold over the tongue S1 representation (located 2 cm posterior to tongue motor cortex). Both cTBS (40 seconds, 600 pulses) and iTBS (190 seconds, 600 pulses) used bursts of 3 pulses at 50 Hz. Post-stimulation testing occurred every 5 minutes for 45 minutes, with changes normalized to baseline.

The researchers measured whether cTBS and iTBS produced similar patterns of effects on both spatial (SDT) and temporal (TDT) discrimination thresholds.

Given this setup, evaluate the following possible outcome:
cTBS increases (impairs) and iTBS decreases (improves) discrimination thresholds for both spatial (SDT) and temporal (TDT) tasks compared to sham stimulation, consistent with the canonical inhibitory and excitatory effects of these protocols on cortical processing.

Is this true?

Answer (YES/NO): NO